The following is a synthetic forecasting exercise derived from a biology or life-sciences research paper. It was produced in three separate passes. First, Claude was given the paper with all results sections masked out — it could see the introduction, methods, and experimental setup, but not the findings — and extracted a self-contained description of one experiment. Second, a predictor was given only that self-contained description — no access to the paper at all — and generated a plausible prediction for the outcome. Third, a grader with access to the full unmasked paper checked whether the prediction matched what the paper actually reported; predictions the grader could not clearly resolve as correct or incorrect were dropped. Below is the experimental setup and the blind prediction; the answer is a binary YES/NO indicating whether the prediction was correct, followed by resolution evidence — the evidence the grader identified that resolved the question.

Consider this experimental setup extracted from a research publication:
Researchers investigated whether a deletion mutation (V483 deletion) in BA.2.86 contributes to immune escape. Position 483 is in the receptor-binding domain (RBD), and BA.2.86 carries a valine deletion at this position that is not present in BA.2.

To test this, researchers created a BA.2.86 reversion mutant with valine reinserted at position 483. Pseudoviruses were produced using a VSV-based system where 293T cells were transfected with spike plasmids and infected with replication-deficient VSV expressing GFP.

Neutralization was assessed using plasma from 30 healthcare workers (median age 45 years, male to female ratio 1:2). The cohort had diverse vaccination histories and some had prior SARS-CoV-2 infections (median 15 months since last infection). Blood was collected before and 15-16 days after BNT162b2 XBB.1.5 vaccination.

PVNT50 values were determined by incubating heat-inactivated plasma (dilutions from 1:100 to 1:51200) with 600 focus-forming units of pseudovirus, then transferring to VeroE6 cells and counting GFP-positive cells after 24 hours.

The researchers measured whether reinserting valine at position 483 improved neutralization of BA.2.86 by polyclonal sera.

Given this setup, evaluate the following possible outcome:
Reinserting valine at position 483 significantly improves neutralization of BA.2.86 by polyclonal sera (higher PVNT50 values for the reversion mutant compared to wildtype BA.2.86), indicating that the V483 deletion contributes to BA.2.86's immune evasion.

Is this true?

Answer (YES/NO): YES